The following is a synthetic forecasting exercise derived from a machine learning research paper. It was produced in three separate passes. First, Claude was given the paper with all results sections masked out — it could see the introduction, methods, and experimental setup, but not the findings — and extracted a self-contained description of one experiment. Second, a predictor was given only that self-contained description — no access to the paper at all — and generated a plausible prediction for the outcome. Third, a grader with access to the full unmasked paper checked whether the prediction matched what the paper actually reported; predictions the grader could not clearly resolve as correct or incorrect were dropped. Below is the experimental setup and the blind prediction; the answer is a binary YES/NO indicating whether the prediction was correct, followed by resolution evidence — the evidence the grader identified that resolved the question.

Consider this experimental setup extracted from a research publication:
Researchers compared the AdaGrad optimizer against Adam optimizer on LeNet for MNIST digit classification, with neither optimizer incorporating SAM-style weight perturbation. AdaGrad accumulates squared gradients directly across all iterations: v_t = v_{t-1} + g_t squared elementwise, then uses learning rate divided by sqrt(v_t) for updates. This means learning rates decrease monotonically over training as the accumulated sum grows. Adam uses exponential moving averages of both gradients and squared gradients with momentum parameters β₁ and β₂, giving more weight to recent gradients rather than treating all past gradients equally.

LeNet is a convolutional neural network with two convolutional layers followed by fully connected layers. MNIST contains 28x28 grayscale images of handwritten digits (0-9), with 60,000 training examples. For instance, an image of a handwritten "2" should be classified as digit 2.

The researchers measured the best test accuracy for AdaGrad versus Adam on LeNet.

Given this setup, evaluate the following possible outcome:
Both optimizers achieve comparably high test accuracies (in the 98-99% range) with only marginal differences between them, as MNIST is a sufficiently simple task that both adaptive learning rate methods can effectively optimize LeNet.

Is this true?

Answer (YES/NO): NO